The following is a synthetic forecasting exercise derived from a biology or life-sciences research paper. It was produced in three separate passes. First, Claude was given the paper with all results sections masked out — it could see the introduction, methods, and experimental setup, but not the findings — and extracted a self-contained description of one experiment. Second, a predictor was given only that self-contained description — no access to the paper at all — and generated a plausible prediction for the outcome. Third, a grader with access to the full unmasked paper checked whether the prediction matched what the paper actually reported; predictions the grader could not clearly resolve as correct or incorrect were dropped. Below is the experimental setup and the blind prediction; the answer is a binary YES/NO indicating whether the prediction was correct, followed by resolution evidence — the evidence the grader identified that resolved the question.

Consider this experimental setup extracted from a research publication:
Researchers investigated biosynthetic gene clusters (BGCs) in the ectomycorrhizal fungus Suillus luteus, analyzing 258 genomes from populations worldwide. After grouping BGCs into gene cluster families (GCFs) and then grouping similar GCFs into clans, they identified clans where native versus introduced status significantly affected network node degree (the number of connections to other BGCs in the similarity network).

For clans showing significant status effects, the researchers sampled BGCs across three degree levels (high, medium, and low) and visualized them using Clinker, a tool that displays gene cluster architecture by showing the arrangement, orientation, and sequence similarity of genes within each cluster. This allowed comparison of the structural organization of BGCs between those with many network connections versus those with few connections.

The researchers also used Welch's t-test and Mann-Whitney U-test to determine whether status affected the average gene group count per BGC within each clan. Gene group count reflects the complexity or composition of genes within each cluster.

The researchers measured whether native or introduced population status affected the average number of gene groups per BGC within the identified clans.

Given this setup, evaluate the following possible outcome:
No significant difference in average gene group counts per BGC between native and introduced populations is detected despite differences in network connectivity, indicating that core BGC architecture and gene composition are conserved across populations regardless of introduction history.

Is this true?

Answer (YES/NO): NO